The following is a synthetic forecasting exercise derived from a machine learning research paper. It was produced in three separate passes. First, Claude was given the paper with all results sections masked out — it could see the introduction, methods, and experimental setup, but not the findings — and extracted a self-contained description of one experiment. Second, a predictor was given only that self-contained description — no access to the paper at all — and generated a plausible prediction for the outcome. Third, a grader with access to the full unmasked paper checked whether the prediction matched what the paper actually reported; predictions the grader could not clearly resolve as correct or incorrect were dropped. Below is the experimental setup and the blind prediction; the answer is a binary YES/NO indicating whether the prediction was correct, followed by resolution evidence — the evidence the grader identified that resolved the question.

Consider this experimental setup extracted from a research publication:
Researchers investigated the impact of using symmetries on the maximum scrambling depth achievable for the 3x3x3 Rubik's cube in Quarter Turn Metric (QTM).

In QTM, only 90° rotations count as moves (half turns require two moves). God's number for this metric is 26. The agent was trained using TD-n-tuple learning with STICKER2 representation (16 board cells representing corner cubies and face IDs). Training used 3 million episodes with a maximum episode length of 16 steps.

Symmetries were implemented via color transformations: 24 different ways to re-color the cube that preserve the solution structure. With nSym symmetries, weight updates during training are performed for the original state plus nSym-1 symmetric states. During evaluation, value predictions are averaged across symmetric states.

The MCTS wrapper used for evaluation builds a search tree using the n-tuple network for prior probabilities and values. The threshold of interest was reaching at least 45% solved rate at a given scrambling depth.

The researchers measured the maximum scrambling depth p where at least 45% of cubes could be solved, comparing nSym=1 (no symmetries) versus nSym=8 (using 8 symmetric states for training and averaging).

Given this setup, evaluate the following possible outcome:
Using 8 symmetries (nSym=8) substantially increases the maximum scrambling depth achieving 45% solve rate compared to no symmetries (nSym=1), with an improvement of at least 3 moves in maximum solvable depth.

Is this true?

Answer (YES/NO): NO